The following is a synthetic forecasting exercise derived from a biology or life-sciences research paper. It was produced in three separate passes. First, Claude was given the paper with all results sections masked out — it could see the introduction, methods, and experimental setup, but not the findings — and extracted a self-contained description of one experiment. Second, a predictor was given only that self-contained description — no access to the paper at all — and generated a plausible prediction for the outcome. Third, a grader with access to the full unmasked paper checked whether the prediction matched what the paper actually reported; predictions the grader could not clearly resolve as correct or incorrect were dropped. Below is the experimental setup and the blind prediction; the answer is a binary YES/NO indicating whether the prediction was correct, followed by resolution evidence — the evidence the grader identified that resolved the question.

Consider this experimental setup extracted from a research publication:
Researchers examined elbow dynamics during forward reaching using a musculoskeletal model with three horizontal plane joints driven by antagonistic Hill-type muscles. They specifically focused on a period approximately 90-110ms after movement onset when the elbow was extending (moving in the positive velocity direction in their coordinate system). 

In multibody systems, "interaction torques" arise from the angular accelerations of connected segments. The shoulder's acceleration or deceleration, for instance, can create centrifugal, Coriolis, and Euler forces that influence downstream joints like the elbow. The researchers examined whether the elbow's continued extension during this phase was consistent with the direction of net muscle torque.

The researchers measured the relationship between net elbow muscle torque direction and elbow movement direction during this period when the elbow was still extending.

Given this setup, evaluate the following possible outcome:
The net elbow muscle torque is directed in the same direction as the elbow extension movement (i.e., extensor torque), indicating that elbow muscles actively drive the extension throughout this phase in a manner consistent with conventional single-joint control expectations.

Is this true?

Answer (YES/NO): NO